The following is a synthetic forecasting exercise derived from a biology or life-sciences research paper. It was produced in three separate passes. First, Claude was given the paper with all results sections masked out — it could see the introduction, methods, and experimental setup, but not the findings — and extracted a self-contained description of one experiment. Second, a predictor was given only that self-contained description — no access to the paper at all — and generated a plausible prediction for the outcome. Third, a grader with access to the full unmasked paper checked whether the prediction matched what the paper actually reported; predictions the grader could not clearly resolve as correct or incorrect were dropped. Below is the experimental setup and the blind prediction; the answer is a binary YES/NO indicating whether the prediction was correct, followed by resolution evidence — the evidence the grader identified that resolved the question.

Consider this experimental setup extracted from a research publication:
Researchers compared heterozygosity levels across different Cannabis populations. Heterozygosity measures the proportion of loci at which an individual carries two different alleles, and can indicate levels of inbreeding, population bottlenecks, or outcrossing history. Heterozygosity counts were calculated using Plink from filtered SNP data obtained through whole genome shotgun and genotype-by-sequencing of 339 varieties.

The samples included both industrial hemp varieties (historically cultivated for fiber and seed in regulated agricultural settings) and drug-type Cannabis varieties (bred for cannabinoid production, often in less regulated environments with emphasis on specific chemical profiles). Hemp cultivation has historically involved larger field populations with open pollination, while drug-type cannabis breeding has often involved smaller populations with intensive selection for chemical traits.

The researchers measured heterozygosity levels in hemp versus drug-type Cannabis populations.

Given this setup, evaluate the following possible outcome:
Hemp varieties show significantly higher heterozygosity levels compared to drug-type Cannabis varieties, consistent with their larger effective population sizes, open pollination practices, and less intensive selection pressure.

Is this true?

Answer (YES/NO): NO